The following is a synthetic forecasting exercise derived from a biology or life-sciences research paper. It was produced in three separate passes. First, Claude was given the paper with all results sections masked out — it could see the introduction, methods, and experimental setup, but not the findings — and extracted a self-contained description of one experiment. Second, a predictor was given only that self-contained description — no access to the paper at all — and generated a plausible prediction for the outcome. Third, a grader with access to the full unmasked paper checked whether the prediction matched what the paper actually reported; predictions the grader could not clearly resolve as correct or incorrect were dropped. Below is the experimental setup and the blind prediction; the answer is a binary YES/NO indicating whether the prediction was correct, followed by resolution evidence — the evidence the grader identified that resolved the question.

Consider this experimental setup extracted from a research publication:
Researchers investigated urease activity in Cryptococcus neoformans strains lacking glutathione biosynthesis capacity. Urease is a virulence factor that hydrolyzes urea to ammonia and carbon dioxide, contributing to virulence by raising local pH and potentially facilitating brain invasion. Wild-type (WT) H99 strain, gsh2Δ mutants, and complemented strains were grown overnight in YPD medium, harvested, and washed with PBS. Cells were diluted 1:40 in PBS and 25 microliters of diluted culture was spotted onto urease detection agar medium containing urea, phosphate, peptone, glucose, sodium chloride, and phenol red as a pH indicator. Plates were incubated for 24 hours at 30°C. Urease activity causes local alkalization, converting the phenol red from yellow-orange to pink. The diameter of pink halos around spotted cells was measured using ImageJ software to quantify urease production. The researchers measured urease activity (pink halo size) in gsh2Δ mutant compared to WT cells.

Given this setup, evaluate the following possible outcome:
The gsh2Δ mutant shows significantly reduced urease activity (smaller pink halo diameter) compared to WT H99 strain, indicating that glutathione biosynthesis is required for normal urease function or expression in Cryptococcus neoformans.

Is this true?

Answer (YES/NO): YES